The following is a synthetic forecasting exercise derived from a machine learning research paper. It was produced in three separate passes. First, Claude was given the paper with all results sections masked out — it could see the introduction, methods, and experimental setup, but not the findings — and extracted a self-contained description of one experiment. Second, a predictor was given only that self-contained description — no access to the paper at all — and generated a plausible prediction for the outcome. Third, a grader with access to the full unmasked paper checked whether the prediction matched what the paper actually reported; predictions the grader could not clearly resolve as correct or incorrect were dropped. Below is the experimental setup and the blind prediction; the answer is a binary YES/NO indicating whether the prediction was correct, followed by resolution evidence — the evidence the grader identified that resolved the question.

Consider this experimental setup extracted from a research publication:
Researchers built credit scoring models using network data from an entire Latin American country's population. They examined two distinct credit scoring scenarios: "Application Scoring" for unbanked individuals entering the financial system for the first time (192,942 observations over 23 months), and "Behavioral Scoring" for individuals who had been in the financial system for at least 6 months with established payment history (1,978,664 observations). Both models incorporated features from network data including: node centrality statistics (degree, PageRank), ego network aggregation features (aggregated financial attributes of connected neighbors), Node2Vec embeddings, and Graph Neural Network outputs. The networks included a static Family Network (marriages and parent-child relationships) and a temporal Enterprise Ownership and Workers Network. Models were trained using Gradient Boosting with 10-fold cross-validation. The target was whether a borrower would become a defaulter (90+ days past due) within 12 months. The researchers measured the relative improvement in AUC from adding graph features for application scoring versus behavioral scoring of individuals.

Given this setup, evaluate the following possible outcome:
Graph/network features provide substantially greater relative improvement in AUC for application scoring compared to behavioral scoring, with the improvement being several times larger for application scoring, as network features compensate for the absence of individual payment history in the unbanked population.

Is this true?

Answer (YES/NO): NO